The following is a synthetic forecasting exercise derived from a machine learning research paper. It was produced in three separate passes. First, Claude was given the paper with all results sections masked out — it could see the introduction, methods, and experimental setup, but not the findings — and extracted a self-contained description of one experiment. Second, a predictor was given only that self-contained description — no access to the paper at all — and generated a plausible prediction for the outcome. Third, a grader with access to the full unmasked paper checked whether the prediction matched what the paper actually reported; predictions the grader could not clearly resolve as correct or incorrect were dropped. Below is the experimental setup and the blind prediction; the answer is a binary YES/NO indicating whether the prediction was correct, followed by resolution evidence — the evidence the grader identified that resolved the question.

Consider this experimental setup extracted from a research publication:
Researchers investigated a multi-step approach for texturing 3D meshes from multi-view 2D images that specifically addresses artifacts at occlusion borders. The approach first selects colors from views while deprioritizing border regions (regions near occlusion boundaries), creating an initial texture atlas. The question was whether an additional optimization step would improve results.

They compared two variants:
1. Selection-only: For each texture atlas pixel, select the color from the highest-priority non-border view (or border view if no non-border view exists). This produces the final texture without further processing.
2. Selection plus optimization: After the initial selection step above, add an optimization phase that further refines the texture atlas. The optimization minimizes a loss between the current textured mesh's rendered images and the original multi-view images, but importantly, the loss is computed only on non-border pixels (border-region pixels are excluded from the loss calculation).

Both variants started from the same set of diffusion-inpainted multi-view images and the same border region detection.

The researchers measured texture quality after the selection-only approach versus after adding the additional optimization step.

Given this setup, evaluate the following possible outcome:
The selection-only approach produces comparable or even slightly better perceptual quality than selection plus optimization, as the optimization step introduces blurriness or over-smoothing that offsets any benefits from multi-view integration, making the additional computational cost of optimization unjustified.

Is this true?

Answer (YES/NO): NO